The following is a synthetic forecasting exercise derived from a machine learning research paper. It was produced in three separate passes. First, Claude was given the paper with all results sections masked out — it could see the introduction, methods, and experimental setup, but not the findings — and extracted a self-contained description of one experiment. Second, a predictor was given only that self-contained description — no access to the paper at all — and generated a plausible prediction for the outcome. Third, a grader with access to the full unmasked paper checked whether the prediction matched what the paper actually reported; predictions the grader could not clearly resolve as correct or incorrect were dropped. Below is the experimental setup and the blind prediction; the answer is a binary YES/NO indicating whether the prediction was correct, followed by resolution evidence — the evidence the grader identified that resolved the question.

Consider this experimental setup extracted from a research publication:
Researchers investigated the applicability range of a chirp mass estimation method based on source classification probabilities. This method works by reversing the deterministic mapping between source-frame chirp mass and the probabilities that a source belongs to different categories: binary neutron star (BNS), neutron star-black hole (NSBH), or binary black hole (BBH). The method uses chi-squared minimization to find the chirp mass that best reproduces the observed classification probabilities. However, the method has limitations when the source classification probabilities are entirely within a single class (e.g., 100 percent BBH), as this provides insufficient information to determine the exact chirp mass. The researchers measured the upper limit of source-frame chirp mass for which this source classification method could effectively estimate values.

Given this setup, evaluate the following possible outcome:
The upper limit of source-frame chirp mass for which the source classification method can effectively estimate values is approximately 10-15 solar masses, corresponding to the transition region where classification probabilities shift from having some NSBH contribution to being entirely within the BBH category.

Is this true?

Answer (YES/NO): NO